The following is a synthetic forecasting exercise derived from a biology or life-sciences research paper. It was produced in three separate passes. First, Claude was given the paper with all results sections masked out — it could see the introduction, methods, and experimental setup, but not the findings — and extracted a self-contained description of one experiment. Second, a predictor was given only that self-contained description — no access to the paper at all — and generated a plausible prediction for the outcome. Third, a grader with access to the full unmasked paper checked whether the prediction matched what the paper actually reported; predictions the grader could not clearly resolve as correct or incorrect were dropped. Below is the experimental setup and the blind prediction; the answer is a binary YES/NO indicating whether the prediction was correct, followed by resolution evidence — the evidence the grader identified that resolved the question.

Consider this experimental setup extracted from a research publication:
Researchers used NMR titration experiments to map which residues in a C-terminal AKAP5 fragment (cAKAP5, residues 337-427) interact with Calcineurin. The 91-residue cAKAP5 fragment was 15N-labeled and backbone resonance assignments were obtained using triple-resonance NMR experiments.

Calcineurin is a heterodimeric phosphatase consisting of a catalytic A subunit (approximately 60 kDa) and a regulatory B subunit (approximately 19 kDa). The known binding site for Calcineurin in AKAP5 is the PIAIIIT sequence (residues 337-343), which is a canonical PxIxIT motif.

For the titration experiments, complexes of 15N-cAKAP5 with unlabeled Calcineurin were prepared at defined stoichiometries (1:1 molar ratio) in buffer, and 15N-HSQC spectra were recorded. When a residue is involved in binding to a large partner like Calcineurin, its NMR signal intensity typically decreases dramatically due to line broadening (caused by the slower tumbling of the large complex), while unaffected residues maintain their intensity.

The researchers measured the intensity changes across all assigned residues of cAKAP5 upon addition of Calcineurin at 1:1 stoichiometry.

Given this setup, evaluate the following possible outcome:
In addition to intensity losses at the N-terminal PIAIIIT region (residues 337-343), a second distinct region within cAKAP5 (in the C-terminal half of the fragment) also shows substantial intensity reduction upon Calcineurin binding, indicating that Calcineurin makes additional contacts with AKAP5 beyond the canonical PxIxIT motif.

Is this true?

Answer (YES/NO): YES